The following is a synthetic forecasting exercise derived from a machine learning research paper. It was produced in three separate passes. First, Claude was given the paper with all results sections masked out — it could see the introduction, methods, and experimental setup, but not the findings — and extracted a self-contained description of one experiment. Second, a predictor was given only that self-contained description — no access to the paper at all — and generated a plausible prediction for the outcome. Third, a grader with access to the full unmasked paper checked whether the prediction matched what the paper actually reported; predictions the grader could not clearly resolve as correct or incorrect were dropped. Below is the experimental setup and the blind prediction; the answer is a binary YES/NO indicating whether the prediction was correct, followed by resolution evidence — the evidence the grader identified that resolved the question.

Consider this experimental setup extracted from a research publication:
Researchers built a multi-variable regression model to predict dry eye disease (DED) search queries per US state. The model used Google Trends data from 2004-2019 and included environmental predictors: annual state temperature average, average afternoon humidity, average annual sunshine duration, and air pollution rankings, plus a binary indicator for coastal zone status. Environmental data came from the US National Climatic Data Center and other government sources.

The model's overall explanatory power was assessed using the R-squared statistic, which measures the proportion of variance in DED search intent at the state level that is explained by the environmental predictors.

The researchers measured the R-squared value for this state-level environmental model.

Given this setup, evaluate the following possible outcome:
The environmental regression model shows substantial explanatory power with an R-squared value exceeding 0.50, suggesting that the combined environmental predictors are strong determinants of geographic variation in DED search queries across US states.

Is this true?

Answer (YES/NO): NO